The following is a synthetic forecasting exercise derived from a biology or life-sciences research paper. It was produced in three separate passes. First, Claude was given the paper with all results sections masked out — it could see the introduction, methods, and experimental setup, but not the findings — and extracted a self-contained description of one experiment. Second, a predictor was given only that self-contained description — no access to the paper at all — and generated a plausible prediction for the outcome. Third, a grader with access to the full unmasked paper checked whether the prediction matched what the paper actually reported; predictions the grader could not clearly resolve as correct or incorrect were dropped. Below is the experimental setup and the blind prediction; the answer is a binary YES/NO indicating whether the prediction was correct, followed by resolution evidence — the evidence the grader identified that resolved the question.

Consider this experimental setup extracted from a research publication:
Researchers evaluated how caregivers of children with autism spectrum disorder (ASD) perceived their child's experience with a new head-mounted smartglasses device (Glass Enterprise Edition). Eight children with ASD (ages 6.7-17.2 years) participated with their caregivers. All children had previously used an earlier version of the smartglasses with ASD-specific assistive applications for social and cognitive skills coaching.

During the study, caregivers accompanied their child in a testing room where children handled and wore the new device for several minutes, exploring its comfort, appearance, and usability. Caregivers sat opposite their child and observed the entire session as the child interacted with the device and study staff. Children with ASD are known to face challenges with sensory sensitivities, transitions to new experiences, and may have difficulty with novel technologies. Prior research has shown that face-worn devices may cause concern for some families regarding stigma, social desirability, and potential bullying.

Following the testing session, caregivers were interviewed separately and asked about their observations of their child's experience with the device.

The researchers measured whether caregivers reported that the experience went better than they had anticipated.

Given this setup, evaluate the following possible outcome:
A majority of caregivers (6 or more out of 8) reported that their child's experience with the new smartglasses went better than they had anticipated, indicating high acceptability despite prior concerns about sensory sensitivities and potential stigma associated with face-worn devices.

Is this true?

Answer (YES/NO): YES